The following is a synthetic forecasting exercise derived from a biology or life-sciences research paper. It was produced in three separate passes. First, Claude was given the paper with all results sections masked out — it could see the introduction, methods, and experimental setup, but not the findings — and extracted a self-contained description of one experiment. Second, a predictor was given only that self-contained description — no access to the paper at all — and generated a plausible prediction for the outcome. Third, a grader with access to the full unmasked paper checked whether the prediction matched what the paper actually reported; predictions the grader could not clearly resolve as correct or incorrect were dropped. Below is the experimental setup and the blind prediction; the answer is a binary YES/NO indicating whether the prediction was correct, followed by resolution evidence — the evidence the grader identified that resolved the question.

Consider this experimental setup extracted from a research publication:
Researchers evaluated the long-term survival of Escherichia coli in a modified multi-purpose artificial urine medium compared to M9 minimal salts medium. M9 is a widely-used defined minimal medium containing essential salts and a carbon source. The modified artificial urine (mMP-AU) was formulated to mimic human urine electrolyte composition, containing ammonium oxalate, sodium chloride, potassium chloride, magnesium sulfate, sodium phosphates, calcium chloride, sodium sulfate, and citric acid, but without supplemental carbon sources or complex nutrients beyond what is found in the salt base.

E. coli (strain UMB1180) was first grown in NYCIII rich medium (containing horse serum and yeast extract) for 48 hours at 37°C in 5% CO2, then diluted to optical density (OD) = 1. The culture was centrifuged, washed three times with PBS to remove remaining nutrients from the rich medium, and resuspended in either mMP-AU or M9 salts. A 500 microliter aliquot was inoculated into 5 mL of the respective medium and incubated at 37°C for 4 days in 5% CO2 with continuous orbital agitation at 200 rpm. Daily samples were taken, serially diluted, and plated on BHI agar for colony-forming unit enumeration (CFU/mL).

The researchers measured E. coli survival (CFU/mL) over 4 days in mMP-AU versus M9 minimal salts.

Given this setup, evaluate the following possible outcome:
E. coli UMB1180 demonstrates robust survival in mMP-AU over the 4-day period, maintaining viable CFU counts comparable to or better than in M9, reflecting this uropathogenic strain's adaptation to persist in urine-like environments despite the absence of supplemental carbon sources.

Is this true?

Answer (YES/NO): NO